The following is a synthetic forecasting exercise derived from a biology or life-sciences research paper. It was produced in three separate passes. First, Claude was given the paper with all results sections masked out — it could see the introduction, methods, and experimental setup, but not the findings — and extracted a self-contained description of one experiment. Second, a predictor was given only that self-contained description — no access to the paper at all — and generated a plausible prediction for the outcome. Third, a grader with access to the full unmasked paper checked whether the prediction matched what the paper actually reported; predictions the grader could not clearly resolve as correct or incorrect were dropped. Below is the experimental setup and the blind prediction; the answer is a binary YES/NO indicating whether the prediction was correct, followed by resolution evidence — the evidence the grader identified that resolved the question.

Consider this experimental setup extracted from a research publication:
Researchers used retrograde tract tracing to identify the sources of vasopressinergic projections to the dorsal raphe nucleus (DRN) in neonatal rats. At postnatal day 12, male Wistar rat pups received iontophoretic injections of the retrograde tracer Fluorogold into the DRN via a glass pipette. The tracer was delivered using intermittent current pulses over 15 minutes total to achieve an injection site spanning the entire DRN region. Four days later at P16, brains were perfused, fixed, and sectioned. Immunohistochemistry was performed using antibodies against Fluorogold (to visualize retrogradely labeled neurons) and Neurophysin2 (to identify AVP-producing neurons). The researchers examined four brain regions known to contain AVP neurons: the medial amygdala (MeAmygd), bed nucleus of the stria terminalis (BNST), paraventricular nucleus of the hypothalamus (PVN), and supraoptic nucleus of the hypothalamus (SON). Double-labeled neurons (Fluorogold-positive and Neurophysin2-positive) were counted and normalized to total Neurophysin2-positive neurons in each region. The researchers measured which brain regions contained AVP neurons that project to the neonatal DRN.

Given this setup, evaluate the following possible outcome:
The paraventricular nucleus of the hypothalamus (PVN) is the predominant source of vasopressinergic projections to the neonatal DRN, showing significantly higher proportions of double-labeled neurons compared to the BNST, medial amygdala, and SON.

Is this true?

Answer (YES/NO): NO